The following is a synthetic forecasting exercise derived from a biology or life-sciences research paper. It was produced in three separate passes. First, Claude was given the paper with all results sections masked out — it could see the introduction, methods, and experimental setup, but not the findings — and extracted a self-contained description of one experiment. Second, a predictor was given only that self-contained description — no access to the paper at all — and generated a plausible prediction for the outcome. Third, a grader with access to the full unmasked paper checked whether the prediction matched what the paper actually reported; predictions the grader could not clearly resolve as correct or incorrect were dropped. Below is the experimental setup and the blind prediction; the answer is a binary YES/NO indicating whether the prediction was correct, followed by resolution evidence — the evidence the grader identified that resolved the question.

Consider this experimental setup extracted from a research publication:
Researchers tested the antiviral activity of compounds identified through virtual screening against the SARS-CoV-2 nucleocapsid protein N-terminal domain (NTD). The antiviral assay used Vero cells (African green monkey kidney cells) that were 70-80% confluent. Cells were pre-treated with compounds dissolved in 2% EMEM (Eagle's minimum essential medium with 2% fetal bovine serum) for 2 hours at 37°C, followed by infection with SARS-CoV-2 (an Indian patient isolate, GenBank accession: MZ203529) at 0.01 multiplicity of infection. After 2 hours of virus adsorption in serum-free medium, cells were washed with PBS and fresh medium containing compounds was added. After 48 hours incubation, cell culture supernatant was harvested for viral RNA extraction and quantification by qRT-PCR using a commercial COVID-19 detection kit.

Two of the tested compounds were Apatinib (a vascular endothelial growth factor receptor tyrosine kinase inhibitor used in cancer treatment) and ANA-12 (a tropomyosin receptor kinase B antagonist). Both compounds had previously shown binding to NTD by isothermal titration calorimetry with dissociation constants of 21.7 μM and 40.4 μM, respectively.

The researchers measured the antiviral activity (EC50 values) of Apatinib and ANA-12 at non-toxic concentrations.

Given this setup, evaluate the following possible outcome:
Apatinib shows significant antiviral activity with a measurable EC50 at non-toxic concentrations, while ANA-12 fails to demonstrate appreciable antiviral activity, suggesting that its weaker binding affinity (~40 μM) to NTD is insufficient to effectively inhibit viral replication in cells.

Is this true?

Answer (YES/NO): NO